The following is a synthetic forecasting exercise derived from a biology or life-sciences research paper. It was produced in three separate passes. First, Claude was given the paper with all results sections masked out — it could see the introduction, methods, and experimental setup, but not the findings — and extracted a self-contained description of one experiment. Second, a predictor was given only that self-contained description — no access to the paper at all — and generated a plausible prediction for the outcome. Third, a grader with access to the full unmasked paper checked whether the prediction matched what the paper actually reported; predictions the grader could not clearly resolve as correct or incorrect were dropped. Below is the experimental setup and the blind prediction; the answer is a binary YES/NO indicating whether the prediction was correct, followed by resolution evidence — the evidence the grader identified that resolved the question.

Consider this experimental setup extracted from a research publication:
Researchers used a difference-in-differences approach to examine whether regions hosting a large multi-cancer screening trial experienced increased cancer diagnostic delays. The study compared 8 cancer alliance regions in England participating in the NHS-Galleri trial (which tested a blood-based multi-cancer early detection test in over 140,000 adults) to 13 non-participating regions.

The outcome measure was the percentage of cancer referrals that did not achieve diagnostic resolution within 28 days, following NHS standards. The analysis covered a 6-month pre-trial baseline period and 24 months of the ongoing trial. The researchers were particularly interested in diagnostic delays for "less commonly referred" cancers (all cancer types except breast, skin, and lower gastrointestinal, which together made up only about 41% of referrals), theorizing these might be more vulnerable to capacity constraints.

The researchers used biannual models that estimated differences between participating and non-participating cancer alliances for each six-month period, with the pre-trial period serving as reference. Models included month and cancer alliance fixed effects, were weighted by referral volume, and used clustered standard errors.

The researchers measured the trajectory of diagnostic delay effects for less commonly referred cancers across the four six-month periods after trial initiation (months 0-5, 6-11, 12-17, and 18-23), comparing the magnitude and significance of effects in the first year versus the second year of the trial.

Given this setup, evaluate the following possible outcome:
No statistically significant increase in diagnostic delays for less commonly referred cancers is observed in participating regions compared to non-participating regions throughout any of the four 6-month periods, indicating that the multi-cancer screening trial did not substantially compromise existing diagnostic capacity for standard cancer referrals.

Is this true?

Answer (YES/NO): NO